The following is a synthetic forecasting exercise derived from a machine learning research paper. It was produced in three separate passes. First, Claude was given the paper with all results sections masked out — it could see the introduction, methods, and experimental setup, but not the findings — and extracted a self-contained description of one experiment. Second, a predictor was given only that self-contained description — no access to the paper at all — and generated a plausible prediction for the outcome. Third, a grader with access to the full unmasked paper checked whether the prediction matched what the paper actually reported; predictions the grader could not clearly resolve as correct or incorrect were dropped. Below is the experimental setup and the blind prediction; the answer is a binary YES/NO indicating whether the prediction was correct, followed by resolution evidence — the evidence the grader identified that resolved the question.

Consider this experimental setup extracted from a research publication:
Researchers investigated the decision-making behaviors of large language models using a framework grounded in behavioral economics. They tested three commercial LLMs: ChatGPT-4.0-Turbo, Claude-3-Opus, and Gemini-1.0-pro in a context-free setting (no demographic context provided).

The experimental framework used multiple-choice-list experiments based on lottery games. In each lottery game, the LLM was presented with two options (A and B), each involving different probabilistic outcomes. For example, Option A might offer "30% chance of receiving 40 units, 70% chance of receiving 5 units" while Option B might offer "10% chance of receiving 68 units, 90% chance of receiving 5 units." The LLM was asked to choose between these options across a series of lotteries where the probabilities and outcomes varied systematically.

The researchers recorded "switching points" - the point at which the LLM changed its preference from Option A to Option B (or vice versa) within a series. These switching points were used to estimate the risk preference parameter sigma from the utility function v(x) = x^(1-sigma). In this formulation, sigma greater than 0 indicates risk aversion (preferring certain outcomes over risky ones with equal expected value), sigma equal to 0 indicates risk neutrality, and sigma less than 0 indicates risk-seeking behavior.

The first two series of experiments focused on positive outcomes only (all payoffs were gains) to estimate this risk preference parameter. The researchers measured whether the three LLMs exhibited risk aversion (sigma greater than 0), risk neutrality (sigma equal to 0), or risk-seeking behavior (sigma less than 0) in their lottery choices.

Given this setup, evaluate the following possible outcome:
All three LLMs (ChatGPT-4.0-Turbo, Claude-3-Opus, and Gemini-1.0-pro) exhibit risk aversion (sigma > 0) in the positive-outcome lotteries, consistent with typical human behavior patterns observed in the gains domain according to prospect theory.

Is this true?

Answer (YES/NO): YES